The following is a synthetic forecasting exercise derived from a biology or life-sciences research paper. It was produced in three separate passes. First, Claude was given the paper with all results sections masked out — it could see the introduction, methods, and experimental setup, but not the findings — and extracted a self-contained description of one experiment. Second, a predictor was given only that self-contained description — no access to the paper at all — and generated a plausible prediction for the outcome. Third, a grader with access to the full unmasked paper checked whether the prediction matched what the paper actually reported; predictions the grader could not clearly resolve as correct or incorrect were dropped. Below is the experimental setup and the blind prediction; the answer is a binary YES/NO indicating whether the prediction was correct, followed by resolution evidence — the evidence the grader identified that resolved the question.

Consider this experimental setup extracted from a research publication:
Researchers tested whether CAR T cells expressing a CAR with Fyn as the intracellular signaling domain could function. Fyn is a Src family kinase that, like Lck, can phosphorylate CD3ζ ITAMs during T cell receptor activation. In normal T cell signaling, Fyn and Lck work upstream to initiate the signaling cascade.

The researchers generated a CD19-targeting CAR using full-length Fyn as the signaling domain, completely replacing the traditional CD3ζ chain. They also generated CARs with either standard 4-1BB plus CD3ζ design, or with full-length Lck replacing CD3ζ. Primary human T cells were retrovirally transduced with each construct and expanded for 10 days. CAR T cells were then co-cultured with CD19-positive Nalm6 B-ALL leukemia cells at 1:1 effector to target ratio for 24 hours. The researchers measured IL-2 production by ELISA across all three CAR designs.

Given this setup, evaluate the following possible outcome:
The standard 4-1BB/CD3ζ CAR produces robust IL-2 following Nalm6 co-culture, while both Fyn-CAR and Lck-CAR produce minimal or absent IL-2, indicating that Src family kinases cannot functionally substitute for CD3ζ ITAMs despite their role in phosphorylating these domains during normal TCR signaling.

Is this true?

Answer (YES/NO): YES